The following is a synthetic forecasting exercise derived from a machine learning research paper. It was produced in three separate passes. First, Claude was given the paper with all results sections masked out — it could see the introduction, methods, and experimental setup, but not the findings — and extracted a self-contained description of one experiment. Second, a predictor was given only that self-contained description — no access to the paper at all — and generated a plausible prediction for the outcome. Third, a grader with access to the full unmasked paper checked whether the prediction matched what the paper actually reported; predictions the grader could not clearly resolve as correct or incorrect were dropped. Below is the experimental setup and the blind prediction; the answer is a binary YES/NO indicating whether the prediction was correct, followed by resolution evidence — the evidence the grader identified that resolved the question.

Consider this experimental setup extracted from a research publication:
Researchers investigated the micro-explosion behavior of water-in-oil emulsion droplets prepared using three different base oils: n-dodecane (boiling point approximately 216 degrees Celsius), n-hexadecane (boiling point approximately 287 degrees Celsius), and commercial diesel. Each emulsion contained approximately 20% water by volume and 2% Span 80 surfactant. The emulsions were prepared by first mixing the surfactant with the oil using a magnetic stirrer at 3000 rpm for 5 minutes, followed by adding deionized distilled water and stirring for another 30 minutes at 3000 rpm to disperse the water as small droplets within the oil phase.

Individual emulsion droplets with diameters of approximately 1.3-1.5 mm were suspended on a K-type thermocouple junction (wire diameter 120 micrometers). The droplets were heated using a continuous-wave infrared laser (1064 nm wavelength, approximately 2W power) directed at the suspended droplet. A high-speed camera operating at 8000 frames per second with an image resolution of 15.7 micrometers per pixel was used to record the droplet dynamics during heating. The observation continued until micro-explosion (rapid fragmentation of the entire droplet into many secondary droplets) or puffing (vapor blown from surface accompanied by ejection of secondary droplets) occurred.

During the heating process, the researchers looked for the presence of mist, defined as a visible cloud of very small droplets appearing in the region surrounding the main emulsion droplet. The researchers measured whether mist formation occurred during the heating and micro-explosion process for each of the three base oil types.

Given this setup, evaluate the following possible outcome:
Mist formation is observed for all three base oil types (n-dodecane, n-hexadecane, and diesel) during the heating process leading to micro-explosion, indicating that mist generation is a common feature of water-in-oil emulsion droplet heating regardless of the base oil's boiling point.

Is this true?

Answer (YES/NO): YES